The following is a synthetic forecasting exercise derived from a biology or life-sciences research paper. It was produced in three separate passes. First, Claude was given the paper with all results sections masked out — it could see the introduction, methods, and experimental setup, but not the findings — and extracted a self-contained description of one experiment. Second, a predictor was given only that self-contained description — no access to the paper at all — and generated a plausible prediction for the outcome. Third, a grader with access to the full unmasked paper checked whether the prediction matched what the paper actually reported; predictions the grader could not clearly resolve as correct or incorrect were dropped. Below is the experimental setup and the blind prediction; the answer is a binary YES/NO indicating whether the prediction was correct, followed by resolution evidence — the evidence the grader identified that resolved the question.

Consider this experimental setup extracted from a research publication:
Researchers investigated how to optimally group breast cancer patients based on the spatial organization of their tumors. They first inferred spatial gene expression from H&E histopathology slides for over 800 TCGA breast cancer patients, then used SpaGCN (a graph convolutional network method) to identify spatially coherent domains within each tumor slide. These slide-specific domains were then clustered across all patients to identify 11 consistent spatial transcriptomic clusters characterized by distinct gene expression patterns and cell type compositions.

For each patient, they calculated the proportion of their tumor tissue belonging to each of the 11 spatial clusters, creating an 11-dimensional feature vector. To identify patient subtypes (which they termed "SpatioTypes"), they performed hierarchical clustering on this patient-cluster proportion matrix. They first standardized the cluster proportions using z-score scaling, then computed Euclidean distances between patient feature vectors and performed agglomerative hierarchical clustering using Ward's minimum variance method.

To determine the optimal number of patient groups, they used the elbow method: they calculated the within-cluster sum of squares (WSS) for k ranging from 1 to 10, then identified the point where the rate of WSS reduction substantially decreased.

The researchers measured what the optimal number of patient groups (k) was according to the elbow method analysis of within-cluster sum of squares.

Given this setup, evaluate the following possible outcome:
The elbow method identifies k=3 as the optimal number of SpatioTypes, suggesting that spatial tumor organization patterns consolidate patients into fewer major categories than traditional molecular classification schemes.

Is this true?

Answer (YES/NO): YES